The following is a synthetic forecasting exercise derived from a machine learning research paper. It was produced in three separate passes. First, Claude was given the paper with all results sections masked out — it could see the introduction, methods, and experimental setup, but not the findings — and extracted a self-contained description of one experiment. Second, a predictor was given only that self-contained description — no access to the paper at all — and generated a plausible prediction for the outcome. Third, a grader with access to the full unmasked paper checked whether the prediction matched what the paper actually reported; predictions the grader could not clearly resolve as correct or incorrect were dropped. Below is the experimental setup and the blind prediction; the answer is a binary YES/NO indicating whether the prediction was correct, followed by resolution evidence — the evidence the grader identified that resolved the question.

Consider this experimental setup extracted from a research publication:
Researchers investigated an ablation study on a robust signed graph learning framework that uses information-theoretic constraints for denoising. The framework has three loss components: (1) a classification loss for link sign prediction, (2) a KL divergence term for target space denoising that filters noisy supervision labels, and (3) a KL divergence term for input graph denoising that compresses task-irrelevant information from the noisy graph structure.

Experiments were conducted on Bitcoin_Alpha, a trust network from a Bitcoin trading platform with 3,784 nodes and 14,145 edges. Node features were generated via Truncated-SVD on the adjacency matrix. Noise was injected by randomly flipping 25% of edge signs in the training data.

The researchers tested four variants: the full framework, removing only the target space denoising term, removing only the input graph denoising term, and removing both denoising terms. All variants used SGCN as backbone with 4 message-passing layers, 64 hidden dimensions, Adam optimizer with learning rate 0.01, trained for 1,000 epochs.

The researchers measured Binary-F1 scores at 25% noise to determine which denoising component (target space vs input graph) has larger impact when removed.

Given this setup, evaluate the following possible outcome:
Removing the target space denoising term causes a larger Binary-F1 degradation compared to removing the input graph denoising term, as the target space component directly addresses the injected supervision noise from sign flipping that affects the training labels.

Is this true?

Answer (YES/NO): YES